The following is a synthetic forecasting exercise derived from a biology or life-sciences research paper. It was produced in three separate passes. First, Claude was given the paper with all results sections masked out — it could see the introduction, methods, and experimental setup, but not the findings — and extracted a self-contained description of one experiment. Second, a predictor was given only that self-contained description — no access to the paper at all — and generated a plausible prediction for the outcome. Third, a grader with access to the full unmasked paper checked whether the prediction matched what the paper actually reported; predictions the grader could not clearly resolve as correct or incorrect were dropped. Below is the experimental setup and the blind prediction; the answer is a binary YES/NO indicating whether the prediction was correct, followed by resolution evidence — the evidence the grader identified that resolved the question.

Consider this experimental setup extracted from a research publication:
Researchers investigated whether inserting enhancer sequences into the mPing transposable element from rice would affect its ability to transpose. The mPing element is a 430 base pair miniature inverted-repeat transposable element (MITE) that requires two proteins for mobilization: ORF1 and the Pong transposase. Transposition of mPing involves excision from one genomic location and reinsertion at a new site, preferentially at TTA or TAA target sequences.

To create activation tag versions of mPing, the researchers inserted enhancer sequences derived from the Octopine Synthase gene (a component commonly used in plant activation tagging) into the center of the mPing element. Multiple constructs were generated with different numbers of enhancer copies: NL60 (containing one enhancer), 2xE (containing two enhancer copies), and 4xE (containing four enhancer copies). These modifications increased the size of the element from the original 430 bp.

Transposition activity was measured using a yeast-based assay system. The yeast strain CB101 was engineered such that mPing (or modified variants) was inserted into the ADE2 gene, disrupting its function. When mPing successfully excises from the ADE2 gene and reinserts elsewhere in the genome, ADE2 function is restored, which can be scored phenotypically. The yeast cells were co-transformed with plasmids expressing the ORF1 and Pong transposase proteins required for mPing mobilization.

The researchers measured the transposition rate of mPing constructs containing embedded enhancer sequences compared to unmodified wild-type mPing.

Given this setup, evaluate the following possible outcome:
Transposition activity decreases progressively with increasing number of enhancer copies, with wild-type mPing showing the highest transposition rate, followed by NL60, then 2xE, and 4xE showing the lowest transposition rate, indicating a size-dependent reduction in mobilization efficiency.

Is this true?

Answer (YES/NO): NO